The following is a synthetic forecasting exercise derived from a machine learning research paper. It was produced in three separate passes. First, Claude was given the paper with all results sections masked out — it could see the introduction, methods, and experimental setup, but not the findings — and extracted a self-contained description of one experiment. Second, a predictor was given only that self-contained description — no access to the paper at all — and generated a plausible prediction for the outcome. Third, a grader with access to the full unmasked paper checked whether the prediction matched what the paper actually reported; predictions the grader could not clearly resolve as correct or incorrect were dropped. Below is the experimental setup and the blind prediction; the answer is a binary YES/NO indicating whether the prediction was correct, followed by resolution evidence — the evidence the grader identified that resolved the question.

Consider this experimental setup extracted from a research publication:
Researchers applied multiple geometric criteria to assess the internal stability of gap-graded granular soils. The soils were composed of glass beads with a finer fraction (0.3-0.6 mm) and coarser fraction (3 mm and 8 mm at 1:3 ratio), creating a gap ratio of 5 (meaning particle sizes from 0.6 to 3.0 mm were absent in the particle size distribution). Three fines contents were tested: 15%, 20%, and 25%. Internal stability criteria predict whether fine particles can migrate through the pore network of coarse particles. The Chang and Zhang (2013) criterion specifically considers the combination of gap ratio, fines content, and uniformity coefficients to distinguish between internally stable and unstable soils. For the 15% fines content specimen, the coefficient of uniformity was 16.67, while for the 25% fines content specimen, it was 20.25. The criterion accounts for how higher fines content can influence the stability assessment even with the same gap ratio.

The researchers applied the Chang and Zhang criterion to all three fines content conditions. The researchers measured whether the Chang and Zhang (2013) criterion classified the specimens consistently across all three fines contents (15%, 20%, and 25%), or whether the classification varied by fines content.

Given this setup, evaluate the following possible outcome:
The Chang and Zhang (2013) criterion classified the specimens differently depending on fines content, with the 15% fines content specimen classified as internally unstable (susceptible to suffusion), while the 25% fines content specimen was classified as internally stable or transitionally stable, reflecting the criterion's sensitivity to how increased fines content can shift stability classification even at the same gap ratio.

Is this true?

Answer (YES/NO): YES